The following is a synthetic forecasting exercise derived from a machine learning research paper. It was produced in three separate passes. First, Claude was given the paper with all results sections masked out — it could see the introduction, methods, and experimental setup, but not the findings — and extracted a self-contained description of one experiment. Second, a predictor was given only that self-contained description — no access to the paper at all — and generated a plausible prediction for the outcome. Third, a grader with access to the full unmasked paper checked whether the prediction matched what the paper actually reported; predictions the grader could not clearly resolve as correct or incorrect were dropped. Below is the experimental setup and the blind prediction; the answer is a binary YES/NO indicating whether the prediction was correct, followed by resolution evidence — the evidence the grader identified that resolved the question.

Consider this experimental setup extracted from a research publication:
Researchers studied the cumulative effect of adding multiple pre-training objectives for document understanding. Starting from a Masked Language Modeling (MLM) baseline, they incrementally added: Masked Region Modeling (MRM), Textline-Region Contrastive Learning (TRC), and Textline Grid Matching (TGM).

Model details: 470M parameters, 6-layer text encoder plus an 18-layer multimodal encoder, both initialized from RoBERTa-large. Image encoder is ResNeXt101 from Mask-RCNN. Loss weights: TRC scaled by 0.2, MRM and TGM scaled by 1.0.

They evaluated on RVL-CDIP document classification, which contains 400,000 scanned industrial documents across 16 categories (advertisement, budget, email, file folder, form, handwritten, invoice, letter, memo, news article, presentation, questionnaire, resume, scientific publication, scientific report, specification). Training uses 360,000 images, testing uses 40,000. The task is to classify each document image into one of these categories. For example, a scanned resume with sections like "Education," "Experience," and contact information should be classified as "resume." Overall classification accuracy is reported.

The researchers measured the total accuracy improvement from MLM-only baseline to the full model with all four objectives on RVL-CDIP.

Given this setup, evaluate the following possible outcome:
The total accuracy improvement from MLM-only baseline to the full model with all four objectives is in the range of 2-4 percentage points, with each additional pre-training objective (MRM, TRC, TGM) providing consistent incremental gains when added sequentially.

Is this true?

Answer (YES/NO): NO